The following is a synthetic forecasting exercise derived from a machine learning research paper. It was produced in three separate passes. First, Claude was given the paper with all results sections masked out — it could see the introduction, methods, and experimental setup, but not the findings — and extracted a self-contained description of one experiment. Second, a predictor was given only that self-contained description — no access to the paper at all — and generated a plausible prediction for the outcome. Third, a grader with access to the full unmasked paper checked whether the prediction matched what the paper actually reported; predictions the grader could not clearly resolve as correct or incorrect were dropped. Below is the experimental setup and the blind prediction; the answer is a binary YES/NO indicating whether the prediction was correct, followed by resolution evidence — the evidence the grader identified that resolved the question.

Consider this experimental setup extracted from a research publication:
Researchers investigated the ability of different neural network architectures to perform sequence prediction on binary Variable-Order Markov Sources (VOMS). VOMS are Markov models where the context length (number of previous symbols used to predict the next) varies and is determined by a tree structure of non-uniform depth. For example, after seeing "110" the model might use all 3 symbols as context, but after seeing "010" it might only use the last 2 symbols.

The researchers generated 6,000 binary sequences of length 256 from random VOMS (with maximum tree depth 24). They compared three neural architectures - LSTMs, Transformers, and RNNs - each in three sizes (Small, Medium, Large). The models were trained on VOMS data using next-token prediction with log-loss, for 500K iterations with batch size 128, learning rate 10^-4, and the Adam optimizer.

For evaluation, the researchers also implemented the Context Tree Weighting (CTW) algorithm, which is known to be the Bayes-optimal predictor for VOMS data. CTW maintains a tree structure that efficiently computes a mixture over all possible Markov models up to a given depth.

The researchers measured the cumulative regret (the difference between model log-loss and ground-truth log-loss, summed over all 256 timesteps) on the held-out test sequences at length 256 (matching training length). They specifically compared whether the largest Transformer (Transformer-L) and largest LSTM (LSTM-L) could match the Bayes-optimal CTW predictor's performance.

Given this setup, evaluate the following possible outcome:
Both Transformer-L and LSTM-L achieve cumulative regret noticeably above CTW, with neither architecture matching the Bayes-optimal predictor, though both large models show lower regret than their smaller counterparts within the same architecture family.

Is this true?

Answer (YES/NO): NO